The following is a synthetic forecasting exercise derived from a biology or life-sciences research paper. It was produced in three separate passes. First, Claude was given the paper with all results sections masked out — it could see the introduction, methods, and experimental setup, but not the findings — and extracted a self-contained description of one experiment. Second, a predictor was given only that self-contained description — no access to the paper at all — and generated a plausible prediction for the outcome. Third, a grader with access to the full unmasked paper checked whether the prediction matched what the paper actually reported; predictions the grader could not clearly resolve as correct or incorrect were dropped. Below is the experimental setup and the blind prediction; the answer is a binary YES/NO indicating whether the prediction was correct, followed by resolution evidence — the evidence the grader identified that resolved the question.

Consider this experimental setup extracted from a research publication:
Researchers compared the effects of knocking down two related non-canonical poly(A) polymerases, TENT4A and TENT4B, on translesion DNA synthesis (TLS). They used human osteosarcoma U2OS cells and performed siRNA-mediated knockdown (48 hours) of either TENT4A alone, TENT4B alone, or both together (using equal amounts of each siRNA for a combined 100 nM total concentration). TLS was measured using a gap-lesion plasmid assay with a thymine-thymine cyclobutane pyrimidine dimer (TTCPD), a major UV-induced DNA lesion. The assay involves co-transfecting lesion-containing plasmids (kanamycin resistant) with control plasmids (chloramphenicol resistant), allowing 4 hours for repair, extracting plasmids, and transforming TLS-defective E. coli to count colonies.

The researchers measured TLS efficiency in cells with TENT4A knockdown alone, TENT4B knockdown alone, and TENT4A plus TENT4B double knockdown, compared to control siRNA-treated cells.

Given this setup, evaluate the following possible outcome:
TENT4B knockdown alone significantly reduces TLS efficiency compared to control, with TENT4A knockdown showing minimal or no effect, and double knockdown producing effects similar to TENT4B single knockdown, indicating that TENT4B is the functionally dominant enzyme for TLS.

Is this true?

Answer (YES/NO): NO